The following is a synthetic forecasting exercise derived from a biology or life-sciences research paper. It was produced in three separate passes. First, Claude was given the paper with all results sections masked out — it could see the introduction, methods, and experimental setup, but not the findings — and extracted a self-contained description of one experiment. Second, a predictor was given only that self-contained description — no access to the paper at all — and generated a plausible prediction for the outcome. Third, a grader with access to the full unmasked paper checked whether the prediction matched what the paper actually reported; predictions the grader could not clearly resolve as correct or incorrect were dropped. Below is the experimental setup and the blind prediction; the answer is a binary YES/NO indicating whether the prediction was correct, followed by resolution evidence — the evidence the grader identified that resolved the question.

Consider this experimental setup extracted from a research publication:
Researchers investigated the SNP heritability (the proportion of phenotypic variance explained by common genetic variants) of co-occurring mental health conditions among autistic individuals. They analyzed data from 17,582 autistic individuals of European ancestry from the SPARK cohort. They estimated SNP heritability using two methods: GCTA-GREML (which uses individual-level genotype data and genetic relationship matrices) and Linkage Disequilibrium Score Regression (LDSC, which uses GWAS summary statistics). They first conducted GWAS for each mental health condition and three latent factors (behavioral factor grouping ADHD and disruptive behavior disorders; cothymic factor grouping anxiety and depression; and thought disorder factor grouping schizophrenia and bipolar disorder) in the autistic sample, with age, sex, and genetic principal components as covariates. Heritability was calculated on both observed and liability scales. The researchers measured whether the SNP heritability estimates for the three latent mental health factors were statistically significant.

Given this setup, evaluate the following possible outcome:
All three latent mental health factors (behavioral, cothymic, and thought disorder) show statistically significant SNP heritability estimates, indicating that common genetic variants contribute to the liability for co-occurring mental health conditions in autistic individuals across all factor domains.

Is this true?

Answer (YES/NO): YES